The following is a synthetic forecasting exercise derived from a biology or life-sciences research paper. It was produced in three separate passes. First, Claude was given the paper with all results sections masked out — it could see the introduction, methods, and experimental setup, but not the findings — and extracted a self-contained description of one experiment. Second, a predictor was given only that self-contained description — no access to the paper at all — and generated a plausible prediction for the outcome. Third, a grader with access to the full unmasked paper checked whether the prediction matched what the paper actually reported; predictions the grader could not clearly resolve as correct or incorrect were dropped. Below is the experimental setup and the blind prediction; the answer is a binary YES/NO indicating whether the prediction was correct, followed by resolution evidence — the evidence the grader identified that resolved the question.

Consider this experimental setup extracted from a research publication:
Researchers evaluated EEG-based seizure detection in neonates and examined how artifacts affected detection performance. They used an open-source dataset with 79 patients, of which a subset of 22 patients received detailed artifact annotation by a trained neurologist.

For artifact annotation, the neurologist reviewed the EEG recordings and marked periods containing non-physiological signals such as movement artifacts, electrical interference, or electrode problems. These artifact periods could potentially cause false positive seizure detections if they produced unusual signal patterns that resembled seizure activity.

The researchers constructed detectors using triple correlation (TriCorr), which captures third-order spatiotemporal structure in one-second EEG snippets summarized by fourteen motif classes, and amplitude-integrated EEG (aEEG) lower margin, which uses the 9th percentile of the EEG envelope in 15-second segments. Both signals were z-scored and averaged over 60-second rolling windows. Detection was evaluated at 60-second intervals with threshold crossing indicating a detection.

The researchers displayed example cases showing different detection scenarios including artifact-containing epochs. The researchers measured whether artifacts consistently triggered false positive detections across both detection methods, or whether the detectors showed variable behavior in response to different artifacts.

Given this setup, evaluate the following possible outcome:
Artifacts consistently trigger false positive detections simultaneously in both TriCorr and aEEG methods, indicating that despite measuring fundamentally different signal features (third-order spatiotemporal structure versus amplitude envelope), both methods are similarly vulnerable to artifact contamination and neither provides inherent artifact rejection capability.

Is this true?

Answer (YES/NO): NO